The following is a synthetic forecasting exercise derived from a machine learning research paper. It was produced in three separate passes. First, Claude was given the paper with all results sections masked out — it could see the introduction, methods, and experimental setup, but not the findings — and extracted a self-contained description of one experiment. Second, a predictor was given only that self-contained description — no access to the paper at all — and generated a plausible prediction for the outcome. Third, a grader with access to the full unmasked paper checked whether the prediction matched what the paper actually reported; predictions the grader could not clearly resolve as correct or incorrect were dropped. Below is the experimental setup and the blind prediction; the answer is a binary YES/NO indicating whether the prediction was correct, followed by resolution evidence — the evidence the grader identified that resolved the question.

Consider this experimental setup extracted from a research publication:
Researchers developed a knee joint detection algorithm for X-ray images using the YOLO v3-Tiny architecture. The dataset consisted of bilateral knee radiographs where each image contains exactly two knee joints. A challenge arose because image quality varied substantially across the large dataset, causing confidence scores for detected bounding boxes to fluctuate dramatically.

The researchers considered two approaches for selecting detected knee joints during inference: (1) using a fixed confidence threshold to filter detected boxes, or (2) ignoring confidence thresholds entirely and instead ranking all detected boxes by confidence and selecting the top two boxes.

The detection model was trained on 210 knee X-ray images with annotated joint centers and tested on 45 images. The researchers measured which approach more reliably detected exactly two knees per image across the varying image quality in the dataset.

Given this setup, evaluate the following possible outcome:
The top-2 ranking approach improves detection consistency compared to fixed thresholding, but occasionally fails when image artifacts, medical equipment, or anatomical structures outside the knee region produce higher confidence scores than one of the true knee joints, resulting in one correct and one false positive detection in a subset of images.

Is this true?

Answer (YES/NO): NO